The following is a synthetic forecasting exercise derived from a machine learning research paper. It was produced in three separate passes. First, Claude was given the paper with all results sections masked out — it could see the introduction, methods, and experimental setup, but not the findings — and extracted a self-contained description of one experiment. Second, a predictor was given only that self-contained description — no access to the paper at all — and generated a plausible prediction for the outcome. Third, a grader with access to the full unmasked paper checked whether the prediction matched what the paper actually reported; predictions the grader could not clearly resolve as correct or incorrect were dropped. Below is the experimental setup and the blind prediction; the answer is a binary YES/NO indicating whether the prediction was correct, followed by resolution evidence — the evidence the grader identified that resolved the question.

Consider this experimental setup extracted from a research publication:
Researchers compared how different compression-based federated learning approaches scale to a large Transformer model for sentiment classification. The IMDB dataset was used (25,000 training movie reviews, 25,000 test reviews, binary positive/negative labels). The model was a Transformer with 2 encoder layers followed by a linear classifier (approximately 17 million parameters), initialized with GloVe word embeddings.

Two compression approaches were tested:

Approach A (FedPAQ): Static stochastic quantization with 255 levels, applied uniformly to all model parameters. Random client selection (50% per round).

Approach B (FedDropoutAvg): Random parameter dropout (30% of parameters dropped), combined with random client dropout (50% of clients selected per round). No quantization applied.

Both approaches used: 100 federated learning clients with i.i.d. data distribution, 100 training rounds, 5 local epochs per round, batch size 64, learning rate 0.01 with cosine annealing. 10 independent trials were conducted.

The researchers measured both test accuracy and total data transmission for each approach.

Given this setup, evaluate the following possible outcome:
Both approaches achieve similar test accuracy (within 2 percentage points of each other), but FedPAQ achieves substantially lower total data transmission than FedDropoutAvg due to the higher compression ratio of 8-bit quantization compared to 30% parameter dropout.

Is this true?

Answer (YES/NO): YES